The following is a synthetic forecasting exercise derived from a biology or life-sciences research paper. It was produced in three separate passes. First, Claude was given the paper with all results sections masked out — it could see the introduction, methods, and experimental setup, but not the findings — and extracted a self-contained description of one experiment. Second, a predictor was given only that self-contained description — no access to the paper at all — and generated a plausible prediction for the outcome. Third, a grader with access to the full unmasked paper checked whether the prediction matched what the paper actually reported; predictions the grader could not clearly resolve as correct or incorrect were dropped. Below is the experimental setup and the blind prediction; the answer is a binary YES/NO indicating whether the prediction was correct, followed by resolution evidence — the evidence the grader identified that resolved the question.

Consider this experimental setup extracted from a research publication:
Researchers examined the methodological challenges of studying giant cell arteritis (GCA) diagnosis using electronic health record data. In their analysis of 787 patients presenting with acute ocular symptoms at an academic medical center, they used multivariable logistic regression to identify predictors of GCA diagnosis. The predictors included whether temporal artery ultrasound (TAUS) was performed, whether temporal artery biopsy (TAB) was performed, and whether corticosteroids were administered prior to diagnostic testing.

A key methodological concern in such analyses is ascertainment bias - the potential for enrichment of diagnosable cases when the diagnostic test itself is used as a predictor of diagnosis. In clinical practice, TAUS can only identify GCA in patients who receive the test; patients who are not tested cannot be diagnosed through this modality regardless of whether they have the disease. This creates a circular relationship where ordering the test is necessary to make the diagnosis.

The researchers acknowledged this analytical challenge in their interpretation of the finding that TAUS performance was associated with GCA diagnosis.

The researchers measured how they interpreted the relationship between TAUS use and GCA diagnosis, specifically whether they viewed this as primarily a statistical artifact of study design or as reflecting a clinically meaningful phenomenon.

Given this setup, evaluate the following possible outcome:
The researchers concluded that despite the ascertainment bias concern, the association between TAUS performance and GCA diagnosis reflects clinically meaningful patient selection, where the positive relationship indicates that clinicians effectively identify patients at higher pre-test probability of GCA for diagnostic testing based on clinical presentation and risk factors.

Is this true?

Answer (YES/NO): NO